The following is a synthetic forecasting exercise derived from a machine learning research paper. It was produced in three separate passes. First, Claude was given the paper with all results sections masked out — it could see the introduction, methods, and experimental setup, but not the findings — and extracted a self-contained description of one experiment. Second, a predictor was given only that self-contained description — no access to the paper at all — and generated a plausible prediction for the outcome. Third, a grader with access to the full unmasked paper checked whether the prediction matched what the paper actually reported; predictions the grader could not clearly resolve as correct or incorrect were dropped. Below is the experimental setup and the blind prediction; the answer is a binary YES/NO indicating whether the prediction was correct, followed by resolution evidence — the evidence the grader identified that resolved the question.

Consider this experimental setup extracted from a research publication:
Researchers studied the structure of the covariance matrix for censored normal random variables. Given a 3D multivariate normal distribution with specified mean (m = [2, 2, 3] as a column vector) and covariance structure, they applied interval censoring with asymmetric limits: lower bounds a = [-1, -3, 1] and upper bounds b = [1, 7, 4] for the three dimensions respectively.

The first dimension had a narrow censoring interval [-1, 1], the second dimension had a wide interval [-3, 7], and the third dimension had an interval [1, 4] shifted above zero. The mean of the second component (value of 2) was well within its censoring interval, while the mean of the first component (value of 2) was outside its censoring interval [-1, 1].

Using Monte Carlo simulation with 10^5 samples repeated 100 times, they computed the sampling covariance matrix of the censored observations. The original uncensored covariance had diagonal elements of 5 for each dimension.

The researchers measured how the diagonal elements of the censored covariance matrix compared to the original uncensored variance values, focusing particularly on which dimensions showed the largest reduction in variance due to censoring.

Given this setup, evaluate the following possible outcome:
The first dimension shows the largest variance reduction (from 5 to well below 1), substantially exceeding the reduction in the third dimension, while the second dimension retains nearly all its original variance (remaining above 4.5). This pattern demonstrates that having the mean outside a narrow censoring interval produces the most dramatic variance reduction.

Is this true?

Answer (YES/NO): YES